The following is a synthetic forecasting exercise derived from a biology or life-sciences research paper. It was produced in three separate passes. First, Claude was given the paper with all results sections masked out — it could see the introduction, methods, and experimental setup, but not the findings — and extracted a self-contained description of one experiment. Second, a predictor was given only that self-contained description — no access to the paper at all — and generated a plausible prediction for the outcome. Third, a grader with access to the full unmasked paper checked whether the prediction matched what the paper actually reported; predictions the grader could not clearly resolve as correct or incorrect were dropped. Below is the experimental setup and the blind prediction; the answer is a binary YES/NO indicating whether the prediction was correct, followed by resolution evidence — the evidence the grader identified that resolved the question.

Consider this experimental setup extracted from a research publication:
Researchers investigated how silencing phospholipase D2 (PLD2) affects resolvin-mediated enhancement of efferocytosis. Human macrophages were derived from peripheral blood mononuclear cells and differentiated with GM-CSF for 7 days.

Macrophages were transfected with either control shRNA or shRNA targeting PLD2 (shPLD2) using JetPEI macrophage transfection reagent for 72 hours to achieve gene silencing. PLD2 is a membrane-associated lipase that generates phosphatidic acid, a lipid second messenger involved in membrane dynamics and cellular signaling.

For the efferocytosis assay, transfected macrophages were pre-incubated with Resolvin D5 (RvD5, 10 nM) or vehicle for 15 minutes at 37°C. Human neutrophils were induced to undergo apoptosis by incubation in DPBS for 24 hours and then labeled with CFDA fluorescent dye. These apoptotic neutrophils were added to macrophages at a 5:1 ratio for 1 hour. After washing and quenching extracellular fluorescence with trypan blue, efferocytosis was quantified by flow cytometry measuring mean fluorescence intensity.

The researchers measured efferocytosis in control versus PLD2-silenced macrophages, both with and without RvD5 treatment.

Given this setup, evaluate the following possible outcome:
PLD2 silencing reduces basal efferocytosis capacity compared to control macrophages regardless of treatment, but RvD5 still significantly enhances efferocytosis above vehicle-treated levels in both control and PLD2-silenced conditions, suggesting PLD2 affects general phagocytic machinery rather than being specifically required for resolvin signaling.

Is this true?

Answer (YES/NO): NO